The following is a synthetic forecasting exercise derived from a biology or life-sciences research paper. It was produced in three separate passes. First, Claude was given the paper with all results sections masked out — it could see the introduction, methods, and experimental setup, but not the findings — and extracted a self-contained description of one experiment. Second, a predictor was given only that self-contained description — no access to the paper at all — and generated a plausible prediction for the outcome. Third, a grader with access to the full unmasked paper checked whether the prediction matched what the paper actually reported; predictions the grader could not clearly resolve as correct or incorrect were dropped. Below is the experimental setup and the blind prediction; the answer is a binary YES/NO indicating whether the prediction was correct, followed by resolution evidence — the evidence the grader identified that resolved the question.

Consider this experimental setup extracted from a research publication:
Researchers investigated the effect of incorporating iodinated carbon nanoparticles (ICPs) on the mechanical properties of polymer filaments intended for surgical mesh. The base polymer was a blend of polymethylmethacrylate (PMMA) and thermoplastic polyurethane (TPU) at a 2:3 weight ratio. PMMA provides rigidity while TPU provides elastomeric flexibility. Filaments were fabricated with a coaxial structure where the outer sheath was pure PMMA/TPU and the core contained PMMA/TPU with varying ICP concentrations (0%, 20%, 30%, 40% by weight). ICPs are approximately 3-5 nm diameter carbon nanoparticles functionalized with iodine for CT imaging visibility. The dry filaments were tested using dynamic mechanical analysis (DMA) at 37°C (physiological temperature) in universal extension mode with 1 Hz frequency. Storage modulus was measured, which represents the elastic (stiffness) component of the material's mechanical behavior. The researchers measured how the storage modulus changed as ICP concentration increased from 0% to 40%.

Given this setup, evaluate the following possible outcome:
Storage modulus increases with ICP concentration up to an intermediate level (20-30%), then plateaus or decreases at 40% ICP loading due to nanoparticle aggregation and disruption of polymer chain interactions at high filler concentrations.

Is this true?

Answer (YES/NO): YES